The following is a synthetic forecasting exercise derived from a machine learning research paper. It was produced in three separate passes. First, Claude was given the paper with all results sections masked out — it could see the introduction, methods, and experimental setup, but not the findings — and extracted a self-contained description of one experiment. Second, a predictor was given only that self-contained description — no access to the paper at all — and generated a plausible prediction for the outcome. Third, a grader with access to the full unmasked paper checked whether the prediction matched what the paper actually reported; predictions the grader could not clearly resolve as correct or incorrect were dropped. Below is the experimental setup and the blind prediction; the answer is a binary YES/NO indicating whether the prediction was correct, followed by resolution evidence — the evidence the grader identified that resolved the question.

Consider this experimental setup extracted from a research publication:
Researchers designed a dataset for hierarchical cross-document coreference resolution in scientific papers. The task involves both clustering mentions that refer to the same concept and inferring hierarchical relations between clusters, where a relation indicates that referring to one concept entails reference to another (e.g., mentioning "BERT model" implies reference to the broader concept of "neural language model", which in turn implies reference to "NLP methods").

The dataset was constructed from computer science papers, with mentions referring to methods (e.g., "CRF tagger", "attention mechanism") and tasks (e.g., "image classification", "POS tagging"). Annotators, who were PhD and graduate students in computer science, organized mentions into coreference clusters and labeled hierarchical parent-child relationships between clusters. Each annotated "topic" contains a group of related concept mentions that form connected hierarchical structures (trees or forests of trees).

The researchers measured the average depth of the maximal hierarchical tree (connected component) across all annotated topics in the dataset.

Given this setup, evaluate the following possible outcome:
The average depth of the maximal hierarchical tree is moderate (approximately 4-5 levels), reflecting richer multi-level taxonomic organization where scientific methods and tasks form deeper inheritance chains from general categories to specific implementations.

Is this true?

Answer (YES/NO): NO